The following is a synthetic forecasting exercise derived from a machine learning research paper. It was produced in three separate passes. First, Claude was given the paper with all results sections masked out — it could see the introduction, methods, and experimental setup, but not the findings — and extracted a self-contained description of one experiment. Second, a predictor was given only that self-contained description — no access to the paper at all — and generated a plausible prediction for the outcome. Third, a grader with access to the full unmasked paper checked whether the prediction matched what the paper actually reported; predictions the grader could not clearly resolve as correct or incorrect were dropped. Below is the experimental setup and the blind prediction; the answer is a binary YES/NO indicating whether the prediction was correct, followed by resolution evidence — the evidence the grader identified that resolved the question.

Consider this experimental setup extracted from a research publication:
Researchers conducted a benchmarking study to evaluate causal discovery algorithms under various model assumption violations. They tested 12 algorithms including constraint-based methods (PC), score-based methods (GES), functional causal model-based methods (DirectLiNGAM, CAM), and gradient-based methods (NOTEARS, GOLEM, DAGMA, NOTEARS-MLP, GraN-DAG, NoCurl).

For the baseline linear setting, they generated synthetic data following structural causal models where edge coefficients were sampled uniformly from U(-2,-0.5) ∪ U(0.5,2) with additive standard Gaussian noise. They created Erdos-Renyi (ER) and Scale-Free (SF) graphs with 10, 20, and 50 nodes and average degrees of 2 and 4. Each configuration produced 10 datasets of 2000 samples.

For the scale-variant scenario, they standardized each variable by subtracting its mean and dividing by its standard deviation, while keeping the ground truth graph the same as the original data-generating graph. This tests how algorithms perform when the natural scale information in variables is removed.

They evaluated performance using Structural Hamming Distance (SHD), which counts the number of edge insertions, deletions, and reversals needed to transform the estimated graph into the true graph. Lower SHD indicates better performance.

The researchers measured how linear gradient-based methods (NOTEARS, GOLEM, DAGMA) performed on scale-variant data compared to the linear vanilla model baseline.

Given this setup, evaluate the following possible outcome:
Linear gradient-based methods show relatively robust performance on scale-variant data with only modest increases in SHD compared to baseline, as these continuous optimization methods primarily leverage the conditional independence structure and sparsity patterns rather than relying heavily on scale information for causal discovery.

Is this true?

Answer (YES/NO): NO